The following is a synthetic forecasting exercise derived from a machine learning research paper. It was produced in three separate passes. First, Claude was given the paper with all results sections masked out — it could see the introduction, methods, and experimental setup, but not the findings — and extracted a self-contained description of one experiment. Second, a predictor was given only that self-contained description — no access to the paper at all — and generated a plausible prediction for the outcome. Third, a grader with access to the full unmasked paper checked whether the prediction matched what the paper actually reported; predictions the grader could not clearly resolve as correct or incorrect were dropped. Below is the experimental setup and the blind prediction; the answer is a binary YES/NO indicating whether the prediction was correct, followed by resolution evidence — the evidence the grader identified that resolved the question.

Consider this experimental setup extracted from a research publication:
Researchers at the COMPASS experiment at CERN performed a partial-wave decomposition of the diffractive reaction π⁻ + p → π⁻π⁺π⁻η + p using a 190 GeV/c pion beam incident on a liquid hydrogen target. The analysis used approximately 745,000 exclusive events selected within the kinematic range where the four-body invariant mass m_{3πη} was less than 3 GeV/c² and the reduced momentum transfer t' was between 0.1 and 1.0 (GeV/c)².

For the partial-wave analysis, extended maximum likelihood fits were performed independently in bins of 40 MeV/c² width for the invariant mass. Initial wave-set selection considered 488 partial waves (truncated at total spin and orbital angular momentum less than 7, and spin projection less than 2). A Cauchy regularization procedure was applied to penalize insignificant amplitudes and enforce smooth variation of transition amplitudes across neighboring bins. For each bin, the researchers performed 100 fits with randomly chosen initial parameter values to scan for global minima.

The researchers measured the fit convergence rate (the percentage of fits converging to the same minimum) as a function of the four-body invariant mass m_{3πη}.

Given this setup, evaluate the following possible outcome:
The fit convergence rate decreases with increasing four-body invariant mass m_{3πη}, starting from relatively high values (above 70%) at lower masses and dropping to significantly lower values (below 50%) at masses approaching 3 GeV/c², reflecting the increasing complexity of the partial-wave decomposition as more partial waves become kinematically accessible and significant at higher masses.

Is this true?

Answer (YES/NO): YES